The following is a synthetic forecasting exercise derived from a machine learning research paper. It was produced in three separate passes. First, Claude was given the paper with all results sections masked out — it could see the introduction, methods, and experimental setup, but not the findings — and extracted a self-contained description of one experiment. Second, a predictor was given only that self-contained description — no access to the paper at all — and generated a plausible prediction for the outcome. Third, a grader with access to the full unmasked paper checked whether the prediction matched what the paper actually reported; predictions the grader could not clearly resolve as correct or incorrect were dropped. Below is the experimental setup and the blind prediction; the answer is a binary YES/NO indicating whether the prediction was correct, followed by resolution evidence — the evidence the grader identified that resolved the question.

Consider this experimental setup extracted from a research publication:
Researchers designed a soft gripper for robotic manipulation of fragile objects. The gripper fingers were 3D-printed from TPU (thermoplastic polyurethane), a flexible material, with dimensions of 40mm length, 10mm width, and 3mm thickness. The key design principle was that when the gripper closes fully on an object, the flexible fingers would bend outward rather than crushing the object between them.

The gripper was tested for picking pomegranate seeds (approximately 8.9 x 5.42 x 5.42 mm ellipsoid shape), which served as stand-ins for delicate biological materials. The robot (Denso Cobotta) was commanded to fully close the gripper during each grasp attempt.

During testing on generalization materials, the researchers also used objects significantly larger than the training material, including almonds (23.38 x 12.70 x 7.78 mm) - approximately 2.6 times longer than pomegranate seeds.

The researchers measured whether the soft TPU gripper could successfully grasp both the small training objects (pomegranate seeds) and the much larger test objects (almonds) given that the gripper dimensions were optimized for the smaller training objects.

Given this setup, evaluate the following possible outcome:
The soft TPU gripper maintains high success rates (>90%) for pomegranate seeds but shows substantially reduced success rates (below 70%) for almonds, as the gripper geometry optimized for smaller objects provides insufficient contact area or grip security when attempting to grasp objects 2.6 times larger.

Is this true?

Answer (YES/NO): NO